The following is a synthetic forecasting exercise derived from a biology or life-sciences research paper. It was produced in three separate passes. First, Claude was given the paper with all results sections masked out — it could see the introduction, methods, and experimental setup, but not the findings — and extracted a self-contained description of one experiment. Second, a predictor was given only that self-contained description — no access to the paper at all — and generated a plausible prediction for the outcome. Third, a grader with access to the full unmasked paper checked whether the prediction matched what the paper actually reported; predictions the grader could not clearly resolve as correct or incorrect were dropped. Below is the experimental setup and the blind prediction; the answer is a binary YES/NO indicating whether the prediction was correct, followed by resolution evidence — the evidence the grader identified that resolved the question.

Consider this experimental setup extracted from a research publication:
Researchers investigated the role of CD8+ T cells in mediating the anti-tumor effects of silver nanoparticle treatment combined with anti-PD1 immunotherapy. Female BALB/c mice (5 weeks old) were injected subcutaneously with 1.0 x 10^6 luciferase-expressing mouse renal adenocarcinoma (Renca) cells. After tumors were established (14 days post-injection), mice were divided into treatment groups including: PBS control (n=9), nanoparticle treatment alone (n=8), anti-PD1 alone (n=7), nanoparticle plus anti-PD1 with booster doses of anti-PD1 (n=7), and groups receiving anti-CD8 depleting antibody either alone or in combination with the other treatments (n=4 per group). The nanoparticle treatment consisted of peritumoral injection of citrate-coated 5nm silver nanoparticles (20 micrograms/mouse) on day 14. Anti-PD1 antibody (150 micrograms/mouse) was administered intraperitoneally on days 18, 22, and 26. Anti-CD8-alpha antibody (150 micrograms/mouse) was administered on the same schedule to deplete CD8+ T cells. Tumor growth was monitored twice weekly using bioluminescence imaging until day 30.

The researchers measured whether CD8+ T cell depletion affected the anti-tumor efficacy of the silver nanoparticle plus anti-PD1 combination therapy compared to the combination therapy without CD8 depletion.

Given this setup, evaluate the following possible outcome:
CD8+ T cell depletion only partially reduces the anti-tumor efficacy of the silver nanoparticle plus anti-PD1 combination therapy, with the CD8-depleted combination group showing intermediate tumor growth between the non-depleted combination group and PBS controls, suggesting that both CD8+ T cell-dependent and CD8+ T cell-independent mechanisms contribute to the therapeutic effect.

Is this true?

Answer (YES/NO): YES